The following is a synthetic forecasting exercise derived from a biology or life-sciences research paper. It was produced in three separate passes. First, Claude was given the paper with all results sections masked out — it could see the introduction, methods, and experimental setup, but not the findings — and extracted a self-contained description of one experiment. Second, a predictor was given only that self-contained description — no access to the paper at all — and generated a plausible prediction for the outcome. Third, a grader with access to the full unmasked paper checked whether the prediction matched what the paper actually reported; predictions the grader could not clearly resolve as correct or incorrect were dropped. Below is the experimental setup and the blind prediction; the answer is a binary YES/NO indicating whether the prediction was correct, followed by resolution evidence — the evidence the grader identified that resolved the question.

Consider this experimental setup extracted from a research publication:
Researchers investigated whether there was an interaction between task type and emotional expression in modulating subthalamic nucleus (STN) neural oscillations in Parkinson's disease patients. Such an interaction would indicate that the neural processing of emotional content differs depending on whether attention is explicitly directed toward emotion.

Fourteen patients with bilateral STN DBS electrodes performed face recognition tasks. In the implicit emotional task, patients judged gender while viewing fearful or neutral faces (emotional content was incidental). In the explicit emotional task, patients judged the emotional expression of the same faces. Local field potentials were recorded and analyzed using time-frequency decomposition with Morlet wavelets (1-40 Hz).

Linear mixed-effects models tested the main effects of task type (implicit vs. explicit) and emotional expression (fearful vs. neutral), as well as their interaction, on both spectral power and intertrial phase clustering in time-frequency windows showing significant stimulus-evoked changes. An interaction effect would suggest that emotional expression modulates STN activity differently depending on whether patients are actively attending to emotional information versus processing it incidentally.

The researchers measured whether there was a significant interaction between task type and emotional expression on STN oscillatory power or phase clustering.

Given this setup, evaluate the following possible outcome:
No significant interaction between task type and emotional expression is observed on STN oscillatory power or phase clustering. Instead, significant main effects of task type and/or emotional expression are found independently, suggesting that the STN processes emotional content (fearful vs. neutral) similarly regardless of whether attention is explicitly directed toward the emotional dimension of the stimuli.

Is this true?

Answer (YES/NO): NO